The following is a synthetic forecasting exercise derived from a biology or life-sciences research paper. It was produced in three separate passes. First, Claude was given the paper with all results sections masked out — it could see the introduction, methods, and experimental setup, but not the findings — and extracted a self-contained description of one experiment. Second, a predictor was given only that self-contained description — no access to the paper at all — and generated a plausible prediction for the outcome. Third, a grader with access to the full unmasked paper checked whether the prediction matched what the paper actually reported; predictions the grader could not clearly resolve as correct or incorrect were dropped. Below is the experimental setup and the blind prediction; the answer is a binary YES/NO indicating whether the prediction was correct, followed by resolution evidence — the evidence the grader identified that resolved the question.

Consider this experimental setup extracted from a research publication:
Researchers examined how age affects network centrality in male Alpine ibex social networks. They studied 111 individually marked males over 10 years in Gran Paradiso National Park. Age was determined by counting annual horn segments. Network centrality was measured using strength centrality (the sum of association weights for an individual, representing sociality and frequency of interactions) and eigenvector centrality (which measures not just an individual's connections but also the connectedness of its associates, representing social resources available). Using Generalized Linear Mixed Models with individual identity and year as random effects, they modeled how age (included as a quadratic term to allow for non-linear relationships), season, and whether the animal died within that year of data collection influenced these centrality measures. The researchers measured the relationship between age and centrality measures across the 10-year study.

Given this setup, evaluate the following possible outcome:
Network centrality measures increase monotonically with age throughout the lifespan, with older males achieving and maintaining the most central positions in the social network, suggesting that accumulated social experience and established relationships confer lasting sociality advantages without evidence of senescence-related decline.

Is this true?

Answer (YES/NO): NO